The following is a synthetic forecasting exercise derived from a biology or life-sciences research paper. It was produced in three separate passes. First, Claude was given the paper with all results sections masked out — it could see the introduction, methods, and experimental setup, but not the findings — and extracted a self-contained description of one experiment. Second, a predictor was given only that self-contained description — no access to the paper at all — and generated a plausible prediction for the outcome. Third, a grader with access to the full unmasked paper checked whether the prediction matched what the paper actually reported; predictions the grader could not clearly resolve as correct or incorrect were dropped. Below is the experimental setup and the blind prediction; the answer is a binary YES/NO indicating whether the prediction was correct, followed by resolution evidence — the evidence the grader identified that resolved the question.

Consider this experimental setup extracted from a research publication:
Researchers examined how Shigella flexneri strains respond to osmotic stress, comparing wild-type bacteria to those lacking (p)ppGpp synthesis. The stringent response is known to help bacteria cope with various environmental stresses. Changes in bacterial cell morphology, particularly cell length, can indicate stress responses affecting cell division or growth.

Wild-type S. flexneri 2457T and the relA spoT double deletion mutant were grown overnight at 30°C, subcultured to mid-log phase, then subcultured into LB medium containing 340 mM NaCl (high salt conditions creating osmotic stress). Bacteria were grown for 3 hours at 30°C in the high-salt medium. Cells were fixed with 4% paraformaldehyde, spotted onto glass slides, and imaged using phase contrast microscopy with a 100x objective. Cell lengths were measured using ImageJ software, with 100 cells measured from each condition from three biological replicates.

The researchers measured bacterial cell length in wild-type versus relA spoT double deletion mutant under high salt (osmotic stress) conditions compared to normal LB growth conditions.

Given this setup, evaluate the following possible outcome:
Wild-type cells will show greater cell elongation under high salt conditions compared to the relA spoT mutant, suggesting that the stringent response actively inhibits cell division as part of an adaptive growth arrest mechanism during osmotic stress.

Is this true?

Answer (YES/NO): NO